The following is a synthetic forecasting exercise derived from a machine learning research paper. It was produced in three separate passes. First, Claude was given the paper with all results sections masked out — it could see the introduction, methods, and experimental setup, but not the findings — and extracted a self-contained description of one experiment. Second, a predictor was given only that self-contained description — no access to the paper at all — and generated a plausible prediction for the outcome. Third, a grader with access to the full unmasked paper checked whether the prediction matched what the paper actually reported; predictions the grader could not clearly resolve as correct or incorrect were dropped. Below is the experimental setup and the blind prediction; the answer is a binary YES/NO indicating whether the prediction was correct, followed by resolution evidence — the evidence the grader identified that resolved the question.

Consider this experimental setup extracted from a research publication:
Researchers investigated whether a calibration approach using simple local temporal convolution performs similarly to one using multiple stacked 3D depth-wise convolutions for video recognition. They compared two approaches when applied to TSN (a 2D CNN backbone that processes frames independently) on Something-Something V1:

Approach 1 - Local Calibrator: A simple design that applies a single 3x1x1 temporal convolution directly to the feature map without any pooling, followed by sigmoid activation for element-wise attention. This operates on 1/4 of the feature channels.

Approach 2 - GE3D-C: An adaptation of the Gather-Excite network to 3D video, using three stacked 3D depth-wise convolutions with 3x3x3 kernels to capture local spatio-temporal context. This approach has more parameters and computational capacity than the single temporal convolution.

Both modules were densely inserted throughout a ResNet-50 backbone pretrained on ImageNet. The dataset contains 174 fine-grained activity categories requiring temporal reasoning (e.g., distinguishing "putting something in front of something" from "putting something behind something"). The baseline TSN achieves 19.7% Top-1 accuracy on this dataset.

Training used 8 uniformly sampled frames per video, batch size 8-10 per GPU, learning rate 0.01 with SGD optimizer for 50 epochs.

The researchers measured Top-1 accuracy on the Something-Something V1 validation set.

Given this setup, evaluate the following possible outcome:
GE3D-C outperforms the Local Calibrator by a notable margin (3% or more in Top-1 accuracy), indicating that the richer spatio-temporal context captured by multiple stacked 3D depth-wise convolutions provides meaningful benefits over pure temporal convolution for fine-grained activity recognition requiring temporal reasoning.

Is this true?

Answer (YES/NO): NO